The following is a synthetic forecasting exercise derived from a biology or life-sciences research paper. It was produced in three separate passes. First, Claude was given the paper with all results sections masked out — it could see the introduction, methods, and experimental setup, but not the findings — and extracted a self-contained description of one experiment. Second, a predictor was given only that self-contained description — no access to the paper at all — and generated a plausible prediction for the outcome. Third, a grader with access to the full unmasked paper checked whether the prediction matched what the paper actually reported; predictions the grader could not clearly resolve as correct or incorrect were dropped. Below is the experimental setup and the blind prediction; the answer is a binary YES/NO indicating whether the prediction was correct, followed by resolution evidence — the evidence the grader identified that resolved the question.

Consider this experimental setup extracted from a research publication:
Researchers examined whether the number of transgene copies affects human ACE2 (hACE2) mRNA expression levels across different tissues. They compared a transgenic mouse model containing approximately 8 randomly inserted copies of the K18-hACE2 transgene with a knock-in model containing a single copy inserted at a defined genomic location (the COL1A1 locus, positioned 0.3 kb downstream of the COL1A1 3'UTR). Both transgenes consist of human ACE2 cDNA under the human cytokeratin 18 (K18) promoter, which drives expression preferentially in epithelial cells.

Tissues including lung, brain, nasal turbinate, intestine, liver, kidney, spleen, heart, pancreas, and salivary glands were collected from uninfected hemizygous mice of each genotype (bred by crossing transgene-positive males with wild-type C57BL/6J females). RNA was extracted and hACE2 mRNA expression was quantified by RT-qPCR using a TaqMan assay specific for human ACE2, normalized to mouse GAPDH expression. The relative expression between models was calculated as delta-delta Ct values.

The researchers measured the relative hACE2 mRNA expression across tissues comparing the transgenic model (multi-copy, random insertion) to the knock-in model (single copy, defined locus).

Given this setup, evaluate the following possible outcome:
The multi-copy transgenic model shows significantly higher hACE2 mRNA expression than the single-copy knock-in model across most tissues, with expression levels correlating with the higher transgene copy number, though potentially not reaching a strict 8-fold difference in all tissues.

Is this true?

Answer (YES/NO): NO